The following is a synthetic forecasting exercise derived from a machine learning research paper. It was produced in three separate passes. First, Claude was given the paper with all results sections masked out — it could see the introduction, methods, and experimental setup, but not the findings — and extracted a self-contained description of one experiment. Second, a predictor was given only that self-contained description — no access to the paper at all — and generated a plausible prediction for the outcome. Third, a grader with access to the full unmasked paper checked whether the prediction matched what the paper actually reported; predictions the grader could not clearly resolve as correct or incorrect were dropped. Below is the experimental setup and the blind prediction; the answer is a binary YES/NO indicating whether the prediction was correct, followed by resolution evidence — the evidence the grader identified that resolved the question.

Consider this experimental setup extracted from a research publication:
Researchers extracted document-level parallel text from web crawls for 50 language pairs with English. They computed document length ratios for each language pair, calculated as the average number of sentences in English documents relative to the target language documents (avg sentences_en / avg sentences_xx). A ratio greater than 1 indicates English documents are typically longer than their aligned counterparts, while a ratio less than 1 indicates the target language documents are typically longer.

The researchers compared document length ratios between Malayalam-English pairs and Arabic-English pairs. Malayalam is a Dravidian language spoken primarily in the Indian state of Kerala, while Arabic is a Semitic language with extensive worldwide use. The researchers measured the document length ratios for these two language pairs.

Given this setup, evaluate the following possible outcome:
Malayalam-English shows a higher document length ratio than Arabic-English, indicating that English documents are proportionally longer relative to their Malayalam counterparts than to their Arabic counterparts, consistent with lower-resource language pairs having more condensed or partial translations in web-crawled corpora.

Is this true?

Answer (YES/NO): YES